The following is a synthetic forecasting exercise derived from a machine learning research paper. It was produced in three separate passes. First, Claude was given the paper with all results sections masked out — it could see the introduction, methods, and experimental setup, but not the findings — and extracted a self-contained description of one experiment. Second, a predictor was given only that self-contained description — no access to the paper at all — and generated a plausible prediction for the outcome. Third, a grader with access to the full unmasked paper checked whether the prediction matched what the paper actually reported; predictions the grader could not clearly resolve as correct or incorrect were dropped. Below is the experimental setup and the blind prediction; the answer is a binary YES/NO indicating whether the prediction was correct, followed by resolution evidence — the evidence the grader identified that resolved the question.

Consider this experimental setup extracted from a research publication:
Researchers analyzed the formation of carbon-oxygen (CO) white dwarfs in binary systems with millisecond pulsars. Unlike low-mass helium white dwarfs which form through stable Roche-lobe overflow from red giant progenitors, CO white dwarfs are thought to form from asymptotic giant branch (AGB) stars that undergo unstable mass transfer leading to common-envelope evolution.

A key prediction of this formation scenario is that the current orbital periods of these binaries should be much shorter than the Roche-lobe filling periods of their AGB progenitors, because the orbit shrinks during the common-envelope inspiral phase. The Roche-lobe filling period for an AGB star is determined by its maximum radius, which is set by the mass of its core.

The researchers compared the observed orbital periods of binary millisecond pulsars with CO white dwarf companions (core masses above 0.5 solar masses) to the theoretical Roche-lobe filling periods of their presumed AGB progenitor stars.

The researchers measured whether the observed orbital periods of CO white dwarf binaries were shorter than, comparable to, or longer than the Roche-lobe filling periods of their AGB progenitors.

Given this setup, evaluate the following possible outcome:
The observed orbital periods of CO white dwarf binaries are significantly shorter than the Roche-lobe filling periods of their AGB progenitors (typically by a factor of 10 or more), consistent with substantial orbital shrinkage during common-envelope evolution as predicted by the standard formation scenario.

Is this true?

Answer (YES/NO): YES